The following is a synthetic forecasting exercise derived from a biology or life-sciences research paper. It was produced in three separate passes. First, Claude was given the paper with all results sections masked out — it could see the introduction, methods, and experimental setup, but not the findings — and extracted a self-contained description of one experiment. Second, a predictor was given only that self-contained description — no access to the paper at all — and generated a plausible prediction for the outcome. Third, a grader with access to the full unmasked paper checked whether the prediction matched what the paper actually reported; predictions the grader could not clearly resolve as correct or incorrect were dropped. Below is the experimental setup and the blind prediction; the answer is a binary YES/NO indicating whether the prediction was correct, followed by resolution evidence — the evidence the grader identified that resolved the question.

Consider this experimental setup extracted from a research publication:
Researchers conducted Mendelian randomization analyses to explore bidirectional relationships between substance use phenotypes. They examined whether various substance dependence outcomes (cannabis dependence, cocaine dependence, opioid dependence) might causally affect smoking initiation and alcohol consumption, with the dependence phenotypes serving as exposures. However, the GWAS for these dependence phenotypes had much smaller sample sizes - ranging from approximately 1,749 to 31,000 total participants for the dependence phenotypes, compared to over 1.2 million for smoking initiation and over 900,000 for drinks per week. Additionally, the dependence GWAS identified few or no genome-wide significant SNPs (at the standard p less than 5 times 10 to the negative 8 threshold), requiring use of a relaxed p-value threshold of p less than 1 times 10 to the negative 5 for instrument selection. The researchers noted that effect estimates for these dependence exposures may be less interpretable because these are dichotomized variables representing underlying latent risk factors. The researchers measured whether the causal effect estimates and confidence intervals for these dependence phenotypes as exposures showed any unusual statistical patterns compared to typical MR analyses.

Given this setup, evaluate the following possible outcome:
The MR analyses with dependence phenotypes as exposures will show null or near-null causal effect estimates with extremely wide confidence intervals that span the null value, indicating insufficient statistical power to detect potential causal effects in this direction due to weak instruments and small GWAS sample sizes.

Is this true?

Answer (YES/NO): NO